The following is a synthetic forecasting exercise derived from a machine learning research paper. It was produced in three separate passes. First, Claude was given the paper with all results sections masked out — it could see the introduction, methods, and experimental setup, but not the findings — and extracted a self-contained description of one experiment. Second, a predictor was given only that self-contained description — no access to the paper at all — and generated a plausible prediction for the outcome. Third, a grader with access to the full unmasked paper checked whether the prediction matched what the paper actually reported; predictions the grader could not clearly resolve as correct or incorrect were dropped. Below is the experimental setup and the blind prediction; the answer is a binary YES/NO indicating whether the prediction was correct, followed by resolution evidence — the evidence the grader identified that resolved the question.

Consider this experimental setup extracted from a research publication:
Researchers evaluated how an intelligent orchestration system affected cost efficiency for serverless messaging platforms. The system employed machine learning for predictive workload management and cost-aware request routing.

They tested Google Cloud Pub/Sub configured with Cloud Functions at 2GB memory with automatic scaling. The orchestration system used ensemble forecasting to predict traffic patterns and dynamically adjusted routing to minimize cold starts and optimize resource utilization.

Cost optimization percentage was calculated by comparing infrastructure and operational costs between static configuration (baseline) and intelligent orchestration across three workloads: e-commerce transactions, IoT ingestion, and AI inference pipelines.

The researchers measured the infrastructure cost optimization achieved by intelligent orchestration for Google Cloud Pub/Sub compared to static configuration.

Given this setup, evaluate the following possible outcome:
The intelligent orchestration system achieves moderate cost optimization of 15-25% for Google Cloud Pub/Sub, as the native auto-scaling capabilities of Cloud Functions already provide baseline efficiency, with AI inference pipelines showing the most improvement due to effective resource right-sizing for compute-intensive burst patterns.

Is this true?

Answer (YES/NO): NO